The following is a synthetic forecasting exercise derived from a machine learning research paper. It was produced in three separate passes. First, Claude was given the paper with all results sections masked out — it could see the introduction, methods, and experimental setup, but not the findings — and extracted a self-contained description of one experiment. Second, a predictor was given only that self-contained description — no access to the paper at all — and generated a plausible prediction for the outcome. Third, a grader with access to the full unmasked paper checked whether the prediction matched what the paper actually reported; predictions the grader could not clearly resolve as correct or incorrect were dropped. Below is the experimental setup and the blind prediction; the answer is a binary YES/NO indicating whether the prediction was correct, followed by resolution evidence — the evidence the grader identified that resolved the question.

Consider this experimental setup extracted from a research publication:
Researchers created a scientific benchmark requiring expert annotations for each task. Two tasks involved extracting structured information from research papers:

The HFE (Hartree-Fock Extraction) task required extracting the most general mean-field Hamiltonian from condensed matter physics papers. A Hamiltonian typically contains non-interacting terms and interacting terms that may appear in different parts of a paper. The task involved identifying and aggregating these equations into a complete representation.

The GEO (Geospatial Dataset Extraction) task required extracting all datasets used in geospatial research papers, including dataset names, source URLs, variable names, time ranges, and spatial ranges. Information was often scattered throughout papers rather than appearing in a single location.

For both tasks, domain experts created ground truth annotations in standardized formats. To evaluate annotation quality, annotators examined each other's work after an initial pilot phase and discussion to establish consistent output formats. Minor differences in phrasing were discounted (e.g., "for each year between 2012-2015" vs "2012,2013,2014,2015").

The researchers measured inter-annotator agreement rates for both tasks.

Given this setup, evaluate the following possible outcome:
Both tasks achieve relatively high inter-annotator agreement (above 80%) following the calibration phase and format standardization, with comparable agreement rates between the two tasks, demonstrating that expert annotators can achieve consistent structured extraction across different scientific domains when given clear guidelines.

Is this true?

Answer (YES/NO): NO